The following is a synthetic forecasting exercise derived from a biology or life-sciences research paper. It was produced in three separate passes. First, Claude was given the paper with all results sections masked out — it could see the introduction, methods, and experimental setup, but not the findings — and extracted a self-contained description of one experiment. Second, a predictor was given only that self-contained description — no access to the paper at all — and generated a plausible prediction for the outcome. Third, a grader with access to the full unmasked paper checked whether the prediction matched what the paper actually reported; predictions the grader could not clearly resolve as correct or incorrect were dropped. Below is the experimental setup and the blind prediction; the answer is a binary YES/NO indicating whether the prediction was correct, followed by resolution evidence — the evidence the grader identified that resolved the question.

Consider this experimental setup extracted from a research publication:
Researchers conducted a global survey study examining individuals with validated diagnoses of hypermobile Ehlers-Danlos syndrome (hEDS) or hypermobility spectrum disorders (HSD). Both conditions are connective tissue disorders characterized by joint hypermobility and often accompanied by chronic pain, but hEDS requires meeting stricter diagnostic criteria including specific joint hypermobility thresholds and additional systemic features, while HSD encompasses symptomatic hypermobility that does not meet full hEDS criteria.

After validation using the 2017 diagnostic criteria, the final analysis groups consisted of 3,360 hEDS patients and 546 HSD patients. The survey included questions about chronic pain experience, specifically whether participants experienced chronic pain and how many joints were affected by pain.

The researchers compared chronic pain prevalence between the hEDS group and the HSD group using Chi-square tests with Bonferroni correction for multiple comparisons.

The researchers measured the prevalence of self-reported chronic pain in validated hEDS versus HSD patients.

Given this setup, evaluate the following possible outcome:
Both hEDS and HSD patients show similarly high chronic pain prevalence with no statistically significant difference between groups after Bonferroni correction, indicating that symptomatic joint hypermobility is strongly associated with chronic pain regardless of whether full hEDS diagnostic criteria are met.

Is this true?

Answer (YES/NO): NO